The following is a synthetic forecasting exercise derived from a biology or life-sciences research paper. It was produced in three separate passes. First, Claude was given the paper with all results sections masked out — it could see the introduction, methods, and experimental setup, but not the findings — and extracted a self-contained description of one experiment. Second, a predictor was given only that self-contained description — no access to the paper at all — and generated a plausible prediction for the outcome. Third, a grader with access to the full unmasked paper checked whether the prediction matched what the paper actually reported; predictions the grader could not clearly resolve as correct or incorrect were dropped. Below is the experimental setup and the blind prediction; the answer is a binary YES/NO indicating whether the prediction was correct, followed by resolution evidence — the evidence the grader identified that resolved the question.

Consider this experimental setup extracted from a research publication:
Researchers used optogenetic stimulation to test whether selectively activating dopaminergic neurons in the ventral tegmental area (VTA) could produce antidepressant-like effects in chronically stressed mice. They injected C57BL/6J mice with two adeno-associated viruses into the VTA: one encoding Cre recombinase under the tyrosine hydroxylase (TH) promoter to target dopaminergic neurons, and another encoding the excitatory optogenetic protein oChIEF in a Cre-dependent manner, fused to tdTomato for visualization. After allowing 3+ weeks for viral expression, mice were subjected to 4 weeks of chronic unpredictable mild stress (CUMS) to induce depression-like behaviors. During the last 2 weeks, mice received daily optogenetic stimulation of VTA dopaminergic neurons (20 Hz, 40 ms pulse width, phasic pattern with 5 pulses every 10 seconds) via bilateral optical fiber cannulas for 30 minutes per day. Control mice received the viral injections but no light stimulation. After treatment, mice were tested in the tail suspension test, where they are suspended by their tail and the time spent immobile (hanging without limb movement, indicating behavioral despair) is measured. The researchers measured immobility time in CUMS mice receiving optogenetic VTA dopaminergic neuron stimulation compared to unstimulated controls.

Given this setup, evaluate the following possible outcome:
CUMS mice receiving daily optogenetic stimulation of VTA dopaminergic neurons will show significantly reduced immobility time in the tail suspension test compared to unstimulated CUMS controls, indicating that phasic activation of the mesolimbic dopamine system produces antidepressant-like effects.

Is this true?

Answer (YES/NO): NO